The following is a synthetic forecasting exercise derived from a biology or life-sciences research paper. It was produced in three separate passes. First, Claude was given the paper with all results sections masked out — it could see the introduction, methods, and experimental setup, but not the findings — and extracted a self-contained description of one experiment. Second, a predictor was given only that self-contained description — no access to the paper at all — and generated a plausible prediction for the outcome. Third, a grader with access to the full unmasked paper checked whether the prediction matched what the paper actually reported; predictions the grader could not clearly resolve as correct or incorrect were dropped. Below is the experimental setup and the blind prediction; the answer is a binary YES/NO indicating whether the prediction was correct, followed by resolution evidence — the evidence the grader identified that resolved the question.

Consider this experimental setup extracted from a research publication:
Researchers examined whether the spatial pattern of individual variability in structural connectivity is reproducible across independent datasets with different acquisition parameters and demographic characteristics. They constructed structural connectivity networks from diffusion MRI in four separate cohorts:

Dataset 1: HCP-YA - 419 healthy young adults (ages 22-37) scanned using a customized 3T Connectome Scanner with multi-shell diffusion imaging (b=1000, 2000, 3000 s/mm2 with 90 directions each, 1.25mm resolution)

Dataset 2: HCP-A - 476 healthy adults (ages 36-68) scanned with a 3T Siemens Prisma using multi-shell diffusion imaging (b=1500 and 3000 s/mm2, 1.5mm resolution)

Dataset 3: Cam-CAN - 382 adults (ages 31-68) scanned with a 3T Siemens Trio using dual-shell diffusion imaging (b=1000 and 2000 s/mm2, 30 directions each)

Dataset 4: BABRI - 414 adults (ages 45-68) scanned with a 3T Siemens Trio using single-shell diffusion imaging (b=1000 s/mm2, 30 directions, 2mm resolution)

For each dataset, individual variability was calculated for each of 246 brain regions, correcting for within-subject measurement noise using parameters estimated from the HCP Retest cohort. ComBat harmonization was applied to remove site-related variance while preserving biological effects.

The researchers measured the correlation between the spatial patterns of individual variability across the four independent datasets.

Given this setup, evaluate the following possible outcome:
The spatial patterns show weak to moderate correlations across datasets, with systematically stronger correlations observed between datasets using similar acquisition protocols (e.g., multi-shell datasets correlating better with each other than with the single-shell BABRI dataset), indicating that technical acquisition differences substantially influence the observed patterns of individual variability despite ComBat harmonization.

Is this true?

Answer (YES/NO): NO